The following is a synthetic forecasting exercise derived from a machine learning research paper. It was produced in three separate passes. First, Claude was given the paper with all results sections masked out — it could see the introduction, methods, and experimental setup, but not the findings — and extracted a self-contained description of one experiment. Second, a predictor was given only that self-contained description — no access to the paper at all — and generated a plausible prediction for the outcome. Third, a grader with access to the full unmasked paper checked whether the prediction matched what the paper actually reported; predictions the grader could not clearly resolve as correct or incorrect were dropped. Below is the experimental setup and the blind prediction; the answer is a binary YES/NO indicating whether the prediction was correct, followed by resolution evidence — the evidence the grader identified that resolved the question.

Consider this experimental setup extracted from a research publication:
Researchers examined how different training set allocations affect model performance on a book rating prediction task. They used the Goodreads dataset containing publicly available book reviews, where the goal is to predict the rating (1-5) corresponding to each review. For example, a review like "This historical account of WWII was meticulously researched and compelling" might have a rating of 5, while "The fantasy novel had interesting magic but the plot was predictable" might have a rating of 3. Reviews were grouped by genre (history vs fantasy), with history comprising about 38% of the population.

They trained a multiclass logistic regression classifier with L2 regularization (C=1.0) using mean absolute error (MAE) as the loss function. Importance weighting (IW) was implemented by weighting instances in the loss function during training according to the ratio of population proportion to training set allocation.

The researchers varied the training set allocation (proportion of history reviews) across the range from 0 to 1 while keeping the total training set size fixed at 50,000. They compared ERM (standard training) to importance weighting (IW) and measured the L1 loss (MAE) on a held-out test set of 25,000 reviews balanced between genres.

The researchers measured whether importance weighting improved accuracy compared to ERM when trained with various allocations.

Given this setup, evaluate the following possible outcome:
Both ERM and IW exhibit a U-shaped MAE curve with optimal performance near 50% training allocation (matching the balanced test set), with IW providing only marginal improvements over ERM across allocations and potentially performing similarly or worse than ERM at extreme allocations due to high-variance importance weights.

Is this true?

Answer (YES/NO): NO